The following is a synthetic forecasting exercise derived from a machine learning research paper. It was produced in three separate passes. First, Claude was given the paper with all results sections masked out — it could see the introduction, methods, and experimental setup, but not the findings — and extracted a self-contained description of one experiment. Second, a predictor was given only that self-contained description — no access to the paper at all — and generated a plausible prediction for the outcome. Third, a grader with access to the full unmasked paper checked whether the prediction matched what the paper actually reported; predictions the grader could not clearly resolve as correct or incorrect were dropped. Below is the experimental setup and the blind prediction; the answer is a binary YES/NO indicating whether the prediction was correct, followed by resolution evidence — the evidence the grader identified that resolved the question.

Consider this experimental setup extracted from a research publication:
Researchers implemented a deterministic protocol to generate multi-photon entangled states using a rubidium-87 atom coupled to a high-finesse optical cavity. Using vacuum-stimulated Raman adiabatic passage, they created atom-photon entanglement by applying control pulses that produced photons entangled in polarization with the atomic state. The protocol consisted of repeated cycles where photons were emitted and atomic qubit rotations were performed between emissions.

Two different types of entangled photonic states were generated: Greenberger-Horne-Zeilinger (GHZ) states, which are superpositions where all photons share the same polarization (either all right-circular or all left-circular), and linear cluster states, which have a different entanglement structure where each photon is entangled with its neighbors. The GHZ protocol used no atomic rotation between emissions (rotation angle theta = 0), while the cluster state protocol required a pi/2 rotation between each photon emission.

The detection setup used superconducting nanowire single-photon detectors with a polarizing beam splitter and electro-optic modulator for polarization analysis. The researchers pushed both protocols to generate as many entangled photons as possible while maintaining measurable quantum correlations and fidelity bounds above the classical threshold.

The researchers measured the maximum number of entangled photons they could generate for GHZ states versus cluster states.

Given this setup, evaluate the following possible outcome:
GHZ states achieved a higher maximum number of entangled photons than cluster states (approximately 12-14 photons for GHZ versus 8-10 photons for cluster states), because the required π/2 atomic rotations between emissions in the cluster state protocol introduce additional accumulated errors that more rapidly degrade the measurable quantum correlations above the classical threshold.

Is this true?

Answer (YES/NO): NO